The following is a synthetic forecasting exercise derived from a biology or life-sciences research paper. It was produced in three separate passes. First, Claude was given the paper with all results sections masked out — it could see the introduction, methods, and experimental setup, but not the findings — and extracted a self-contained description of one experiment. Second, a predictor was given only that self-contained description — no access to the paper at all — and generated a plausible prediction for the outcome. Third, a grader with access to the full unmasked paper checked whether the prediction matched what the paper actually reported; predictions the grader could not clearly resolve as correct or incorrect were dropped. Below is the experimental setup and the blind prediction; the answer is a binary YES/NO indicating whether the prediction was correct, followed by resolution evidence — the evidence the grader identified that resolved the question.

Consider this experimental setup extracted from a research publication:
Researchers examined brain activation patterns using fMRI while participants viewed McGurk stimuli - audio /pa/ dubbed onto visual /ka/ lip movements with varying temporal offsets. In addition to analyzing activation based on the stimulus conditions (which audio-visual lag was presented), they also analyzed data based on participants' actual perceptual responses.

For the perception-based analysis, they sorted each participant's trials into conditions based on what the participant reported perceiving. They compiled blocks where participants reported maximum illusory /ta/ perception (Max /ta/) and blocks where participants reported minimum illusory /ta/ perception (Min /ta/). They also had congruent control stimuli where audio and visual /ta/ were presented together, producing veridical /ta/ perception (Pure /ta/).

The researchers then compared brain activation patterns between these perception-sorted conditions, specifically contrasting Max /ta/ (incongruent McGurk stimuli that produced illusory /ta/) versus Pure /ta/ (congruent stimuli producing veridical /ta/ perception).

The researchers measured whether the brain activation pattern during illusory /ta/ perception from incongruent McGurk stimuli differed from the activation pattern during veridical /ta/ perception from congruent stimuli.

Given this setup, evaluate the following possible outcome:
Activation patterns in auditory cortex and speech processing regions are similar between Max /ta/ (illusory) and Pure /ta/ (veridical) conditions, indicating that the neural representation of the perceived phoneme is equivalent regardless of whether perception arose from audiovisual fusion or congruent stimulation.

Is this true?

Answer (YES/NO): NO